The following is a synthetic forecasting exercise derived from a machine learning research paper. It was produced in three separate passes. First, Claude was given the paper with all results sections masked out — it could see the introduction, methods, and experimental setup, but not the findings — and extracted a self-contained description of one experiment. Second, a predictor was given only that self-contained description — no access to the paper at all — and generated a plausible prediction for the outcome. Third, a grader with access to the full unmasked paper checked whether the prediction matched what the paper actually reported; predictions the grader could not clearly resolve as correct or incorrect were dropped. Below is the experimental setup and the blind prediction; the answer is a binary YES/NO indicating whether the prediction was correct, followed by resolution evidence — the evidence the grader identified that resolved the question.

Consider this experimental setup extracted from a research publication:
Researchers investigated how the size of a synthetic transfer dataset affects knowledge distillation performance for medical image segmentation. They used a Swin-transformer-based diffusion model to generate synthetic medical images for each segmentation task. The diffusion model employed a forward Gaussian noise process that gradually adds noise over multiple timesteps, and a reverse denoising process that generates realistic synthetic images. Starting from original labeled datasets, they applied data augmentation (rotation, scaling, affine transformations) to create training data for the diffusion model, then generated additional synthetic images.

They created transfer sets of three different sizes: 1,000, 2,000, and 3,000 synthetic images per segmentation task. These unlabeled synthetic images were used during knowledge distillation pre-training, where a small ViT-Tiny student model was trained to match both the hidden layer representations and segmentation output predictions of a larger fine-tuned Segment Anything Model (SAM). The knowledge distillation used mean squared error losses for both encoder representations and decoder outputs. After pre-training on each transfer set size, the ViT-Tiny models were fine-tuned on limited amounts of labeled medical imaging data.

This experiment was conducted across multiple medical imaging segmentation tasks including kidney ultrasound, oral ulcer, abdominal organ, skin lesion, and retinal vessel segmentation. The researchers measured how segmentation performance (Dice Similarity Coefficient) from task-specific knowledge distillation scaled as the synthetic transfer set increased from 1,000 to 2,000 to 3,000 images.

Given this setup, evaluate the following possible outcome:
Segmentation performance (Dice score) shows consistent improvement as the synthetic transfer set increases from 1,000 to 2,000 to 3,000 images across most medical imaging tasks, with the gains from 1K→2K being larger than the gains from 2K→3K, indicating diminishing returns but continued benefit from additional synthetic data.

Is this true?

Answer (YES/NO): YES